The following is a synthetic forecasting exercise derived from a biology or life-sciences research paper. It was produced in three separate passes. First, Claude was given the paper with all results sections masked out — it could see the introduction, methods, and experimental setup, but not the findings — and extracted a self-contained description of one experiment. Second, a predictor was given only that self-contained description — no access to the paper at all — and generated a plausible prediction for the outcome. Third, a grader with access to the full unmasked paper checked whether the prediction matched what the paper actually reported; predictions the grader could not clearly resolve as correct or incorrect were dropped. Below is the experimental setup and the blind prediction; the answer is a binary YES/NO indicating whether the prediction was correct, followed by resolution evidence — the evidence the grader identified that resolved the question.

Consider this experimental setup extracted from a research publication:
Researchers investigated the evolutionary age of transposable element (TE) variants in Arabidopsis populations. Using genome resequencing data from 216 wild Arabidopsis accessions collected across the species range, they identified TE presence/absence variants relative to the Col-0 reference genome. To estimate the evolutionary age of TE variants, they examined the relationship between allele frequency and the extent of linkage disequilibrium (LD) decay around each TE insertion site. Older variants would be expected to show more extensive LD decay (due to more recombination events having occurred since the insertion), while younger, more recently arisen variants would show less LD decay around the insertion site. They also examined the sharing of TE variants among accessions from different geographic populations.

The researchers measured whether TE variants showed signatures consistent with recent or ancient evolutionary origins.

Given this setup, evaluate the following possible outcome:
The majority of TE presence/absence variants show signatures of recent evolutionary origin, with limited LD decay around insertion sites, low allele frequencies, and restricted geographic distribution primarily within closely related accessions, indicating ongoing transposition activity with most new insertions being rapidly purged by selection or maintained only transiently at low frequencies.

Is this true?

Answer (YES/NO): YES